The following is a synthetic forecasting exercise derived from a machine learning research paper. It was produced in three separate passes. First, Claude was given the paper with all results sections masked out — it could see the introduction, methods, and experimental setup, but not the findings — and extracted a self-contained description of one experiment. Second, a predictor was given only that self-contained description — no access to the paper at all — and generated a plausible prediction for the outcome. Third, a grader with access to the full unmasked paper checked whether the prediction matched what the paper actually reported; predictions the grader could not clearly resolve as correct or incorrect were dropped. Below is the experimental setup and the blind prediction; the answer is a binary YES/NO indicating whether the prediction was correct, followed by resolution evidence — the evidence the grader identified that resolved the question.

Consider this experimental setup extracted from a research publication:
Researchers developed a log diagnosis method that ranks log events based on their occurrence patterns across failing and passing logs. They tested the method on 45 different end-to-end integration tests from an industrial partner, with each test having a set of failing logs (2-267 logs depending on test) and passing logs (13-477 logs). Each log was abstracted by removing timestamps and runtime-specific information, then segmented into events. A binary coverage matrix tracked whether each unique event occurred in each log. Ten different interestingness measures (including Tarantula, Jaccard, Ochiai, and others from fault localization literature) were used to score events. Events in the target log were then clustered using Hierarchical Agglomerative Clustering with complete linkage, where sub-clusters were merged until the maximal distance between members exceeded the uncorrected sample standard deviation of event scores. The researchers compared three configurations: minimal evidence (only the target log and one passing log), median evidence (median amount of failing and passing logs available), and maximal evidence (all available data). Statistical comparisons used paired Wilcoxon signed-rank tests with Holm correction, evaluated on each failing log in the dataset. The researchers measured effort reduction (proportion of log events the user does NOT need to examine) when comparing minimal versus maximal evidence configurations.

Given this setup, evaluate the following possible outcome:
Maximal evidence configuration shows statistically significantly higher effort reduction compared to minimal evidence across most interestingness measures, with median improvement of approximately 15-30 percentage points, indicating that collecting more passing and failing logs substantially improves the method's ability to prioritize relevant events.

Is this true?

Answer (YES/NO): NO